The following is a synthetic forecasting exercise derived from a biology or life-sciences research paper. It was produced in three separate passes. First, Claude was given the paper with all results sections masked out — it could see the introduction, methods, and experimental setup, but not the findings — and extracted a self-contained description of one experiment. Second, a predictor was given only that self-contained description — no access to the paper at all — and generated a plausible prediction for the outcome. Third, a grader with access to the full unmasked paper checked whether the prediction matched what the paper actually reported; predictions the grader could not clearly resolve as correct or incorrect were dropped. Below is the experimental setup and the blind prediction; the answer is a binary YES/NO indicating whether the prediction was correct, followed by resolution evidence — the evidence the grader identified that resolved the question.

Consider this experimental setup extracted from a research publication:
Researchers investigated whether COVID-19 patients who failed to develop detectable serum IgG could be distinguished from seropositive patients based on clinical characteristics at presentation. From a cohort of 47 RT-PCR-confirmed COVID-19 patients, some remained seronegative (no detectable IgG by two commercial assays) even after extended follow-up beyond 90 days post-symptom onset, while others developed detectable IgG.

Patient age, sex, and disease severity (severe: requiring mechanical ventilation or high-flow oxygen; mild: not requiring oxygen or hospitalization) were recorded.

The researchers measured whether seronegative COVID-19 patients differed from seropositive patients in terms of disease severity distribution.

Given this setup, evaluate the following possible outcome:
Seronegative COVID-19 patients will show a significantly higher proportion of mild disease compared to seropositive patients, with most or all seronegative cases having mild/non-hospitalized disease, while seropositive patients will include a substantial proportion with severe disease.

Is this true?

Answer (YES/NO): YES